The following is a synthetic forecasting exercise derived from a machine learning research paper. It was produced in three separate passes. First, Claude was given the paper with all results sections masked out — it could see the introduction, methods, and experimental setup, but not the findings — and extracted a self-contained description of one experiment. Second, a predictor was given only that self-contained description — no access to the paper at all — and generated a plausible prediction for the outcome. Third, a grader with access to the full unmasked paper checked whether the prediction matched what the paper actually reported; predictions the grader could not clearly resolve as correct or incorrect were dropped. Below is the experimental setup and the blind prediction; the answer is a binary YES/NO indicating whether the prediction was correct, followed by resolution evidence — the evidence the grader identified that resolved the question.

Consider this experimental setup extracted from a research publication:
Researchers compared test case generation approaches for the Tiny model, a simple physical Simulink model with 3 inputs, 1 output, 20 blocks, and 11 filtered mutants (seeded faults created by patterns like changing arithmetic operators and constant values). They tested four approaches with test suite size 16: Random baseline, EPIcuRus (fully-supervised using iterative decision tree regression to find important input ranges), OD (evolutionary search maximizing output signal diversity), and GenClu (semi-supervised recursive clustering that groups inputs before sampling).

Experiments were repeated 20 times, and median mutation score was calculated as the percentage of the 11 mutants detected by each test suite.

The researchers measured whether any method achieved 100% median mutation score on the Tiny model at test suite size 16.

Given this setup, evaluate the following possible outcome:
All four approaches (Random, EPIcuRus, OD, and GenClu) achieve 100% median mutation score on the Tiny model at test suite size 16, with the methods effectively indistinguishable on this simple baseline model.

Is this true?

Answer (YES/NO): NO